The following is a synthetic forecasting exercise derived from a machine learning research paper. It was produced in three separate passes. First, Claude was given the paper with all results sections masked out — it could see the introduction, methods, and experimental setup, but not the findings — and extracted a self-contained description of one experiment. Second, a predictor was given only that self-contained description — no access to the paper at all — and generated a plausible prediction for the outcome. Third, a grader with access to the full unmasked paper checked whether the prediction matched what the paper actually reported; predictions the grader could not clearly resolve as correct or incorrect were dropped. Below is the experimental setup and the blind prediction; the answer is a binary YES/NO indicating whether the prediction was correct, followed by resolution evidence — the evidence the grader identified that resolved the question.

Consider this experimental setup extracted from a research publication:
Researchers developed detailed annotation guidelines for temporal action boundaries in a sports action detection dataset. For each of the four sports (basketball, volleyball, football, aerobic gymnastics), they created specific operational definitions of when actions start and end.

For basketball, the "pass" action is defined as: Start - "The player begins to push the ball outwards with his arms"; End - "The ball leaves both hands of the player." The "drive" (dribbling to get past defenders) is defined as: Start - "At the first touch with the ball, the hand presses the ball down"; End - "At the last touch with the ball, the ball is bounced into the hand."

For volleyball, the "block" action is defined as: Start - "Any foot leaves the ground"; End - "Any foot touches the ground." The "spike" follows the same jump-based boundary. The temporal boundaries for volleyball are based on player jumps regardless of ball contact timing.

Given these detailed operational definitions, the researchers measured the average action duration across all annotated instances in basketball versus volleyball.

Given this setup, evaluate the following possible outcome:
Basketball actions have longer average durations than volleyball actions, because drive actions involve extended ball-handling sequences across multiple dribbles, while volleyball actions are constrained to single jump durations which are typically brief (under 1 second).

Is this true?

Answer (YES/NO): YES